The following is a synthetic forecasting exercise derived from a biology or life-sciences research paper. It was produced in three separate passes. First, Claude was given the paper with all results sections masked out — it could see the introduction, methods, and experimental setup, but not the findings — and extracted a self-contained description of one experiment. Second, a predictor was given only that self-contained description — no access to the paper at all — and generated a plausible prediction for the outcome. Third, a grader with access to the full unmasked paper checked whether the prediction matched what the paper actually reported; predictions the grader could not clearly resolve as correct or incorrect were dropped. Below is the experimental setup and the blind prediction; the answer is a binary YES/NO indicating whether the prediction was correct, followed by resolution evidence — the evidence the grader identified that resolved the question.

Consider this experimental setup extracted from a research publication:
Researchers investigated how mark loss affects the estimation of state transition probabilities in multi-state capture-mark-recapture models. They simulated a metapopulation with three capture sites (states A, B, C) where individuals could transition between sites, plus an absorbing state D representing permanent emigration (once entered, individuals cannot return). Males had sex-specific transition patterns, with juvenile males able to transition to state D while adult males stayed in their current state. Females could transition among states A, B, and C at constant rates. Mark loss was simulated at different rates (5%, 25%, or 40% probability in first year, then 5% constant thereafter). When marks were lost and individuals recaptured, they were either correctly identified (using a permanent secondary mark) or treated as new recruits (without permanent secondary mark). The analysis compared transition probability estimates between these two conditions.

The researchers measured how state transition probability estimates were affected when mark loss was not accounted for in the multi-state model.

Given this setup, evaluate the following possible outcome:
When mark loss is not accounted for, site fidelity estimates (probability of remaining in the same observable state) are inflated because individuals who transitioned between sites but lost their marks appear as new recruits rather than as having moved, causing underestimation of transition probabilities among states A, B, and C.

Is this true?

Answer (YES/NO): NO